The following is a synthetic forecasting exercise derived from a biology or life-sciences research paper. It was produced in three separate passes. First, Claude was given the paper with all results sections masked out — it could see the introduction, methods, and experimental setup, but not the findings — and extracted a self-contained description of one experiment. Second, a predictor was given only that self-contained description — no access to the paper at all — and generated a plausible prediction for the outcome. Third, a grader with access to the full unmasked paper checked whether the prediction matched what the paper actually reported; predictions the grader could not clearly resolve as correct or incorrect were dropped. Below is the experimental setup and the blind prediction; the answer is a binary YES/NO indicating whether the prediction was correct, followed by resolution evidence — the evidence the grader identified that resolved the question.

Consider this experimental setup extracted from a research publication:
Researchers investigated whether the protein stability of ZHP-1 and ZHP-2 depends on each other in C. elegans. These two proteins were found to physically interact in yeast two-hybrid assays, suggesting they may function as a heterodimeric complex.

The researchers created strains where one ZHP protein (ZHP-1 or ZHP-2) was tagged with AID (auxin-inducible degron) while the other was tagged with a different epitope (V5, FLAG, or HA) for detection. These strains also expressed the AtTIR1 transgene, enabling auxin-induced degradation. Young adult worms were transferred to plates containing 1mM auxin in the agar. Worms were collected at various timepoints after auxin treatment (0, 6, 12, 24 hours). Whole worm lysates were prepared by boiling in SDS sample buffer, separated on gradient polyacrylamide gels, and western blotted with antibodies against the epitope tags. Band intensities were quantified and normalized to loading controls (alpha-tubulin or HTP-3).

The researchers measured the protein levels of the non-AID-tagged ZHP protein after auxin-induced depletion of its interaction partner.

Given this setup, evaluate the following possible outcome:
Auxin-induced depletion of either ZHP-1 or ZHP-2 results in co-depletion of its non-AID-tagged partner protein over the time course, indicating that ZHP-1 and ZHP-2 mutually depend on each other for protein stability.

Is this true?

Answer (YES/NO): YES